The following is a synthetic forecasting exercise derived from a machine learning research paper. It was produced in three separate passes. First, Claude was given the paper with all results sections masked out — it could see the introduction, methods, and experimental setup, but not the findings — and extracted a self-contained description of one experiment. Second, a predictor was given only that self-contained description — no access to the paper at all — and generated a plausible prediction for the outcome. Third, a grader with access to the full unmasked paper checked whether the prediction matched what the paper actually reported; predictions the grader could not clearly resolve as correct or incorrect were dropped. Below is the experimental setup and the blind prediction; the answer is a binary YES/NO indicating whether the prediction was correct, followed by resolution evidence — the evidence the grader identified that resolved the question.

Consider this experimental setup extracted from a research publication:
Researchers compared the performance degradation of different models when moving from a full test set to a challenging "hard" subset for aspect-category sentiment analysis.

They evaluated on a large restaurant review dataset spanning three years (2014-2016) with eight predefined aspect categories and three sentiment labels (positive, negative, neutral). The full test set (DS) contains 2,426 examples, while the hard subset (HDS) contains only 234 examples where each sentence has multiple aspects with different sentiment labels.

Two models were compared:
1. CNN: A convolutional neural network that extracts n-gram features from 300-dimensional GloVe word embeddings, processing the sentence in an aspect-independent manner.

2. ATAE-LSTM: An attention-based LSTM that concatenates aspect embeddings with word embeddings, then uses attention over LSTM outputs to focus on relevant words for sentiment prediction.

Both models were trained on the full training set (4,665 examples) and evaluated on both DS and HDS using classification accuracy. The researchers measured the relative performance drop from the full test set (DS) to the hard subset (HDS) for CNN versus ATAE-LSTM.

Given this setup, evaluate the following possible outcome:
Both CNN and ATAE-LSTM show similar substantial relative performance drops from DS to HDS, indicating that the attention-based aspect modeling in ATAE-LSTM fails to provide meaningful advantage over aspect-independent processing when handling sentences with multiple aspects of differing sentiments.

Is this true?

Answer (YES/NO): NO